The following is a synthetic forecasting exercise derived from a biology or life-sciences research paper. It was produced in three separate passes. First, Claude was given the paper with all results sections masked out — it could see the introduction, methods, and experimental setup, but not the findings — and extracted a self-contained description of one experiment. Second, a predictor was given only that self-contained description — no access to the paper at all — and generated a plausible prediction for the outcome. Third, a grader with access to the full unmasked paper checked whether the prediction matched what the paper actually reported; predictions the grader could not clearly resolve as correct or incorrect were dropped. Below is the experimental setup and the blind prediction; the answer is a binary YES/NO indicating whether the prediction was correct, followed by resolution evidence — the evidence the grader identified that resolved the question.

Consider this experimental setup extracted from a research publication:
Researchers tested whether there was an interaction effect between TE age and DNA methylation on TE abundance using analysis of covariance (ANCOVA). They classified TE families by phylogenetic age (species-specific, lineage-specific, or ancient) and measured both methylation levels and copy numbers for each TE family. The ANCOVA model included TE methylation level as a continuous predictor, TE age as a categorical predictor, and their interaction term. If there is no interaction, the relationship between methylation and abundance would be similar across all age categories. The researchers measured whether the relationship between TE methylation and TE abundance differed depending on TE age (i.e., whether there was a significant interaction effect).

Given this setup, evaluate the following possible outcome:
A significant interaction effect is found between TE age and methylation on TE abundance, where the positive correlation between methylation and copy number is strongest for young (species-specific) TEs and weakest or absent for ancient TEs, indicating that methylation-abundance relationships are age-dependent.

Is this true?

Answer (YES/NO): NO